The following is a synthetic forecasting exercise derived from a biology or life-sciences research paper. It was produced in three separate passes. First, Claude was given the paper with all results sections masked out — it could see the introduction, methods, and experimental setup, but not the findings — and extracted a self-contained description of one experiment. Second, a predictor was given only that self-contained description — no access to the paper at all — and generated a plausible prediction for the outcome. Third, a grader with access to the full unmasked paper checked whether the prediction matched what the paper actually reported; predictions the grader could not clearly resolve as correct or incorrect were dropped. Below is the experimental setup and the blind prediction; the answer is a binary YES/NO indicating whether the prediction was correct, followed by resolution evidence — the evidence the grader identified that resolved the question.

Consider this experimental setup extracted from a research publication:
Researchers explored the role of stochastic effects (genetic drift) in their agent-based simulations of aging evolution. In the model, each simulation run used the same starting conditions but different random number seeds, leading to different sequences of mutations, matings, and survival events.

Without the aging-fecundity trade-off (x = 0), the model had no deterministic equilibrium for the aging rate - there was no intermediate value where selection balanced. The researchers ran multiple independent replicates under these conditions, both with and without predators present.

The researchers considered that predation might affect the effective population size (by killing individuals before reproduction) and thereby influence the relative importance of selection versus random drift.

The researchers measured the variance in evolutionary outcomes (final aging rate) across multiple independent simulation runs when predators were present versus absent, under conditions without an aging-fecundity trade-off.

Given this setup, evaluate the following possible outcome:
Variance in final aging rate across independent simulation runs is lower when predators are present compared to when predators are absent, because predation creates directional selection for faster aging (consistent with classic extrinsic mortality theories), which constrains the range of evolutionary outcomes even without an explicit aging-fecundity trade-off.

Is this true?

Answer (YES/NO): NO